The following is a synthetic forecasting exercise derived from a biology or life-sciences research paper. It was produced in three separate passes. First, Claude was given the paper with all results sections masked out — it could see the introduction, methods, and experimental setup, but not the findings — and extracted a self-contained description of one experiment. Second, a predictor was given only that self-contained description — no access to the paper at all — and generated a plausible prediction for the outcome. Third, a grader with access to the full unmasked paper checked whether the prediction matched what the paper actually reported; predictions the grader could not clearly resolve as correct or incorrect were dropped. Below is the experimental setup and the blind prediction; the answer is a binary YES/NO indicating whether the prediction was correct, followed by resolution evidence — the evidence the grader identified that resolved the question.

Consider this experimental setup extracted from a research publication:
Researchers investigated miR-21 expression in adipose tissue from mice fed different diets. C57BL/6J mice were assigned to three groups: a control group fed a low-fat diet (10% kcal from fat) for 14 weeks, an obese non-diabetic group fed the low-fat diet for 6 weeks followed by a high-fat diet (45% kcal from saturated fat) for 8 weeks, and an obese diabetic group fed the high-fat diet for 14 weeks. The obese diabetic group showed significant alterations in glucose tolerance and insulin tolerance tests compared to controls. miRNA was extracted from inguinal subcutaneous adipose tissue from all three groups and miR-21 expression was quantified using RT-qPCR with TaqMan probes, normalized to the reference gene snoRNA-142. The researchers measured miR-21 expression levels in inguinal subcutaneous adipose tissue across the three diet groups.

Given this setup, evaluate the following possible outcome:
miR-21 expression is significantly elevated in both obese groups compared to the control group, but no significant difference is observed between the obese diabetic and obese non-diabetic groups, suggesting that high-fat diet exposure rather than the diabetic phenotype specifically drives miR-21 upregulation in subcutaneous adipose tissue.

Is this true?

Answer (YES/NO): NO